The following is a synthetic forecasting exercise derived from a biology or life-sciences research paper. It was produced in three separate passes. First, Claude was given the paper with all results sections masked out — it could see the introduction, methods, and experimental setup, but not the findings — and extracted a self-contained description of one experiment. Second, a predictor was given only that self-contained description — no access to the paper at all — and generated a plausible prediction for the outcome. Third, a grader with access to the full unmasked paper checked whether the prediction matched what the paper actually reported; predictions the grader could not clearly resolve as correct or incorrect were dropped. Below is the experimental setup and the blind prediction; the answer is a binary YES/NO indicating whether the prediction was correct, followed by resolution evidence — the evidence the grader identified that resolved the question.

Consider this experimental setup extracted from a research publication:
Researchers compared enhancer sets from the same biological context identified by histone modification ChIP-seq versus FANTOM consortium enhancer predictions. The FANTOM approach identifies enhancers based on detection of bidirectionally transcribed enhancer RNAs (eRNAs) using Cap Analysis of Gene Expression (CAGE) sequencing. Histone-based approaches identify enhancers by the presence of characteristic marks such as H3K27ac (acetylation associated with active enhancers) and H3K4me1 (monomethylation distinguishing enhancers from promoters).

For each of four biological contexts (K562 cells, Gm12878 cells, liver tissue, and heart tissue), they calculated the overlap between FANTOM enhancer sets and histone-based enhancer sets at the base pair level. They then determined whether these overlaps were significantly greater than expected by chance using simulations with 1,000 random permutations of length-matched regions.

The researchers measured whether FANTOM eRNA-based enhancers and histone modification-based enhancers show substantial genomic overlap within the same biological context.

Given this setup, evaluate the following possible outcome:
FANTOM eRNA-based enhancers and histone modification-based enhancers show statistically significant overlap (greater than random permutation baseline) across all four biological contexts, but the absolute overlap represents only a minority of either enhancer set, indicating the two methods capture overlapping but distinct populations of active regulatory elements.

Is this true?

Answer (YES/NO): YES